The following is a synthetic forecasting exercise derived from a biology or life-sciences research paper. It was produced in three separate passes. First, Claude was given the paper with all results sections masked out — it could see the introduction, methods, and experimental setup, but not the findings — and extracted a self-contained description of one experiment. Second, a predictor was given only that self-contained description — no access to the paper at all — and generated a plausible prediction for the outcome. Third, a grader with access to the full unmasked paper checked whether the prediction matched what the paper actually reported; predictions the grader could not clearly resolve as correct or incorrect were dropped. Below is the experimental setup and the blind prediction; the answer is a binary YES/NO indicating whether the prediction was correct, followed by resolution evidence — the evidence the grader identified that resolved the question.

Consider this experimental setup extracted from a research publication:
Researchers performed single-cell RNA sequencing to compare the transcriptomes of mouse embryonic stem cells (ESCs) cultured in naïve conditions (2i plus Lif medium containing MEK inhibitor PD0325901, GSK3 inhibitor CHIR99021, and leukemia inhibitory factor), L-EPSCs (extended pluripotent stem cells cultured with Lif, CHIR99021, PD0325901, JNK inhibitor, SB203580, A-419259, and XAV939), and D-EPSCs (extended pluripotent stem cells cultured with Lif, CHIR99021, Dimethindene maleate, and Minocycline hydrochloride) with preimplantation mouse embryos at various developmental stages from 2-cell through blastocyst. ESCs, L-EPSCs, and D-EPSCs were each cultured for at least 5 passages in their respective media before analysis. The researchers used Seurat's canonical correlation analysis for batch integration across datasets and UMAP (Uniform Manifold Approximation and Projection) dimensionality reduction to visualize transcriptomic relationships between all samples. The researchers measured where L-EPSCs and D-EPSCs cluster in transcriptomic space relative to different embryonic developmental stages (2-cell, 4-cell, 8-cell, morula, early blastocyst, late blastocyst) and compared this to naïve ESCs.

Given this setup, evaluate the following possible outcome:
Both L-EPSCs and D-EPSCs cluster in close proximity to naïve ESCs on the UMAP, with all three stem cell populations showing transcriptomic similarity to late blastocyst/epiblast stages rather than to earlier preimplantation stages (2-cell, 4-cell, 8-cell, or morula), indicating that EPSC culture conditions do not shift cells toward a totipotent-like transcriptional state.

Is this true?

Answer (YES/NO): NO